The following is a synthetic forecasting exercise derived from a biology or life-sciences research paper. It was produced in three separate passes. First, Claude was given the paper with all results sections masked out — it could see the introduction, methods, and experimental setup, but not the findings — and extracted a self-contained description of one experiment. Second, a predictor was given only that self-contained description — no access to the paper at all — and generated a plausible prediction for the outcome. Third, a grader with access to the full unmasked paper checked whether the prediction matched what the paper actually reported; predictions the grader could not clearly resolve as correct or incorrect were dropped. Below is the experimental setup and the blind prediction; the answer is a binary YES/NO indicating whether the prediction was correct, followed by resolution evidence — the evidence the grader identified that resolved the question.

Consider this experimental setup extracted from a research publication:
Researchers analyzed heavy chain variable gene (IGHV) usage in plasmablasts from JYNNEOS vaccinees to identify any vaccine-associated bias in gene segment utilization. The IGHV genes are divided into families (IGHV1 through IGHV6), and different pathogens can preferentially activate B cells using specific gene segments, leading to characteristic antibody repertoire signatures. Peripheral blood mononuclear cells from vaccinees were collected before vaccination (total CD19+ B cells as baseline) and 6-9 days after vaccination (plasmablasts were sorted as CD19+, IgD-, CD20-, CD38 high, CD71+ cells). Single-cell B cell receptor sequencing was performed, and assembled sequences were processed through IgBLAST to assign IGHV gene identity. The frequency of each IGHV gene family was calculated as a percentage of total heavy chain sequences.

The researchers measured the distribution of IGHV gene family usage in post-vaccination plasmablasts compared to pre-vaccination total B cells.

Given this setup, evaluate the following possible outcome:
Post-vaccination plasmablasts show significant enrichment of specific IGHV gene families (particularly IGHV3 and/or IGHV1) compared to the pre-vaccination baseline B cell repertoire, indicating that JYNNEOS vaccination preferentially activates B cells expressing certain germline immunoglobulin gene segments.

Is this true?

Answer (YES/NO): NO